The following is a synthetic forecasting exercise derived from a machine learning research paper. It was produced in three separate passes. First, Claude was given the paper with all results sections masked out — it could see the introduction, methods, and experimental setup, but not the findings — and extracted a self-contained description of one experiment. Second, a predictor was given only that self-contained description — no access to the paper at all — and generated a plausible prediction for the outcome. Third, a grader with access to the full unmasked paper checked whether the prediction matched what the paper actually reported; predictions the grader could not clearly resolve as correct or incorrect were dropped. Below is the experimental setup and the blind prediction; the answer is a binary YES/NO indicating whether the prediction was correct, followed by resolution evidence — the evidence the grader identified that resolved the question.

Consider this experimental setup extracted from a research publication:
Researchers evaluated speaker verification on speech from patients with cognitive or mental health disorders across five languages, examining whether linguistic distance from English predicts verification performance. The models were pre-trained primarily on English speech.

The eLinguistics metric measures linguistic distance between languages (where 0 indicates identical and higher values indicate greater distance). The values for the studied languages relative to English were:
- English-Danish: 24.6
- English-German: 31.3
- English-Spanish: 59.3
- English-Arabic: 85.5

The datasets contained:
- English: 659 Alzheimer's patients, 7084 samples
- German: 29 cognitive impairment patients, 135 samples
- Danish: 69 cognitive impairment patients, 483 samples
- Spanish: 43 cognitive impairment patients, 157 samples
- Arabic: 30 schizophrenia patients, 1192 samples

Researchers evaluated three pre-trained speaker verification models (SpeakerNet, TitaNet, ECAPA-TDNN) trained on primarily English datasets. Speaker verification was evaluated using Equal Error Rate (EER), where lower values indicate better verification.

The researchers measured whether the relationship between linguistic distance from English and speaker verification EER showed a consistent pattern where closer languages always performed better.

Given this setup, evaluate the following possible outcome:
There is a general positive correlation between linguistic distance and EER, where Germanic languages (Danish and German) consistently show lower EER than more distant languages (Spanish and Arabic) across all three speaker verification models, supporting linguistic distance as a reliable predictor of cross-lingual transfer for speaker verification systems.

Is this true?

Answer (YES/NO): NO